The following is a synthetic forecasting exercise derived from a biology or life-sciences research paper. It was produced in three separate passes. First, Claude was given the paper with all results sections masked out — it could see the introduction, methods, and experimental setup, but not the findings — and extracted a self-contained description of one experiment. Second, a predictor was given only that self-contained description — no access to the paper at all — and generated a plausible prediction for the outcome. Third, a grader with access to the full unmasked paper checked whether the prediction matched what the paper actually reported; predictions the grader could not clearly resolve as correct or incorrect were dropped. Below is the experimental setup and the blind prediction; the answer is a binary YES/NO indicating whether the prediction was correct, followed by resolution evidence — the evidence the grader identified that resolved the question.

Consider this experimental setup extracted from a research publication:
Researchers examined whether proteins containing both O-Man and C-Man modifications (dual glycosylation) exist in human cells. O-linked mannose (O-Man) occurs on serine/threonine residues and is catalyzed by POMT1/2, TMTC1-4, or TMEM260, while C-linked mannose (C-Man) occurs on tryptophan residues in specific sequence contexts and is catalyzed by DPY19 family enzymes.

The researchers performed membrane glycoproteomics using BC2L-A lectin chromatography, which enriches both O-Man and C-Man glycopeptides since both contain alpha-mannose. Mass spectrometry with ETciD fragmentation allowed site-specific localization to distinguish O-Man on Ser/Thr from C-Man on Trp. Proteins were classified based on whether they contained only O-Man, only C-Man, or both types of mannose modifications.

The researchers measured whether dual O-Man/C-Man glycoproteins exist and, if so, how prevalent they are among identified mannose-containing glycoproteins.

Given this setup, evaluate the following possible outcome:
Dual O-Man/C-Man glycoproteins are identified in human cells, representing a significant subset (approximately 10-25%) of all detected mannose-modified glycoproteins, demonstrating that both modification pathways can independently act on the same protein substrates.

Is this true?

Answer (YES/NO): NO